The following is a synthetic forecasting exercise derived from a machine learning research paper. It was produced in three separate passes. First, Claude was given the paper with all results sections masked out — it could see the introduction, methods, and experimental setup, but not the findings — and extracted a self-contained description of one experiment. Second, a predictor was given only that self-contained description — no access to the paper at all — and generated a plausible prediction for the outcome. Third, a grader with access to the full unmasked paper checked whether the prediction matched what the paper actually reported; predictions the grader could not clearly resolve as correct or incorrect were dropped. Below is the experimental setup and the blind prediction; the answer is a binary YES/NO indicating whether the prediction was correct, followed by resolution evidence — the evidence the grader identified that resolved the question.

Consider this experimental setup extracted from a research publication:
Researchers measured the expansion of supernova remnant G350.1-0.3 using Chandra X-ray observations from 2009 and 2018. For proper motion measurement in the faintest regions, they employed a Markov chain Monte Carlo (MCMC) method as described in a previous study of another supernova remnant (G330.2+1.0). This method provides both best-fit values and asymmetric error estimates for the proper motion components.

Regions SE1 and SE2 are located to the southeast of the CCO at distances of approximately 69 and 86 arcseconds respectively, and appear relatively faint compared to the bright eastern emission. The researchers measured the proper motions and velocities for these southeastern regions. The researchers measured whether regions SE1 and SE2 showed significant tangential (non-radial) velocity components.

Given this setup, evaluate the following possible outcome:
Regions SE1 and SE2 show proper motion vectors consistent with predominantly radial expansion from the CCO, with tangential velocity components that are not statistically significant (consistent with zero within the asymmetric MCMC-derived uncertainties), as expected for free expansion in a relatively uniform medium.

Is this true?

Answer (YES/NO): NO